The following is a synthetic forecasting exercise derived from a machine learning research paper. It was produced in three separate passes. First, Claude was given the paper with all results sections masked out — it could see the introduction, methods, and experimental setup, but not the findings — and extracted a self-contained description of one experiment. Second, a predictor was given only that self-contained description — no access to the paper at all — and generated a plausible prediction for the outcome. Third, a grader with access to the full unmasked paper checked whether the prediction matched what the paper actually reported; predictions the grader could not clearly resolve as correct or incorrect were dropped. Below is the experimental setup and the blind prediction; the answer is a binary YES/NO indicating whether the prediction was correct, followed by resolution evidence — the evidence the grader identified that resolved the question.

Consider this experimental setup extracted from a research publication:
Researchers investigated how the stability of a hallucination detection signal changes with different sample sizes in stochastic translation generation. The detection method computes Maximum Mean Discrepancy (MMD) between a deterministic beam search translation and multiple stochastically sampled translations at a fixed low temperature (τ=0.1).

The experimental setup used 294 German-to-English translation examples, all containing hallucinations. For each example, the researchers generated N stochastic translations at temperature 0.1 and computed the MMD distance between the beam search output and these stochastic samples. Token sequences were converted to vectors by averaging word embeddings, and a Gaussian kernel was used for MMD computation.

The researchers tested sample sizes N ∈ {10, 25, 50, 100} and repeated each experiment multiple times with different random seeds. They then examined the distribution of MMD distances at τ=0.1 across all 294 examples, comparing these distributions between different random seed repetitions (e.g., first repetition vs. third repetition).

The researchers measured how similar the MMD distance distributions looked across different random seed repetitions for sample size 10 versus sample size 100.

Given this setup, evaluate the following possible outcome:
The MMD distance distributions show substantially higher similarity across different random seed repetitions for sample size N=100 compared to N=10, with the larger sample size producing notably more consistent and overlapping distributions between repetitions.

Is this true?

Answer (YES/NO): YES